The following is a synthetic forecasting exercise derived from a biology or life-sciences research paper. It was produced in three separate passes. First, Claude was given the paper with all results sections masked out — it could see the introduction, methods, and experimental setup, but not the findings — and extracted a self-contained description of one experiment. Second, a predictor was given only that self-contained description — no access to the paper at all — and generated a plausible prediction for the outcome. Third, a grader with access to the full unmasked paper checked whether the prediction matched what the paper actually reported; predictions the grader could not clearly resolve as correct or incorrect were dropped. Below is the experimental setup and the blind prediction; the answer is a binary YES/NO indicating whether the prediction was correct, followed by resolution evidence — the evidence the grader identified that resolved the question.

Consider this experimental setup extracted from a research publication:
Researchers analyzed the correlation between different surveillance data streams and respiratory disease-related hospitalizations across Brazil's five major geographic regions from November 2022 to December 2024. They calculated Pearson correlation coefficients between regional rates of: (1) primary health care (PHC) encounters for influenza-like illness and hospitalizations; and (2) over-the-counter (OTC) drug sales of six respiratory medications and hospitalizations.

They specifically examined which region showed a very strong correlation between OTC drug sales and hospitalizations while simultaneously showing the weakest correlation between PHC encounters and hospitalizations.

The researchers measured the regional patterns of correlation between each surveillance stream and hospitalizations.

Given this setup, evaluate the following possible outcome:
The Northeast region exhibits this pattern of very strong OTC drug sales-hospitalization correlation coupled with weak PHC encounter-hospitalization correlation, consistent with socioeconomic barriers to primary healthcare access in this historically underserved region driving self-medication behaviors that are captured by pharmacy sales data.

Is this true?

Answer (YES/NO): NO